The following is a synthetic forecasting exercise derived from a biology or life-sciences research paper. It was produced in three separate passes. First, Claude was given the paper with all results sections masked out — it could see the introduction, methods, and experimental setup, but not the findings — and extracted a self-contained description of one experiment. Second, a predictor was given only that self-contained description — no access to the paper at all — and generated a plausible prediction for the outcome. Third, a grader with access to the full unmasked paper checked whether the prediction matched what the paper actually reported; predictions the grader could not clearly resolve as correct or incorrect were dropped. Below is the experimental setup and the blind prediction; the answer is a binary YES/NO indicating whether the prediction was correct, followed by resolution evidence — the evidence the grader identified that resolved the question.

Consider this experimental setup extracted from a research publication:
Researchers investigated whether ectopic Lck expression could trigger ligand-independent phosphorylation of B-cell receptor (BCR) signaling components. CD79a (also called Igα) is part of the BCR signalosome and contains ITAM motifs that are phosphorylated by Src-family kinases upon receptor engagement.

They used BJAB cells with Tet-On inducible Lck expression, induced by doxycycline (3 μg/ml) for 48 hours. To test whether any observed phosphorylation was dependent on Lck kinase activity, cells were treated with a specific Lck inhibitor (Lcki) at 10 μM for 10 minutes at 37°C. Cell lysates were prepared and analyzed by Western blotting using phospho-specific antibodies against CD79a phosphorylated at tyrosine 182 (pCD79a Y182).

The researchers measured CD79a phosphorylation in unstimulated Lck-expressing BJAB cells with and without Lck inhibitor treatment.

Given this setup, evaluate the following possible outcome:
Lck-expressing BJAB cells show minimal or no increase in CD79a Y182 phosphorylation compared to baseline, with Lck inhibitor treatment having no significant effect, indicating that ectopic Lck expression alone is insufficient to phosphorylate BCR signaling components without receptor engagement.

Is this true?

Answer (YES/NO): NO